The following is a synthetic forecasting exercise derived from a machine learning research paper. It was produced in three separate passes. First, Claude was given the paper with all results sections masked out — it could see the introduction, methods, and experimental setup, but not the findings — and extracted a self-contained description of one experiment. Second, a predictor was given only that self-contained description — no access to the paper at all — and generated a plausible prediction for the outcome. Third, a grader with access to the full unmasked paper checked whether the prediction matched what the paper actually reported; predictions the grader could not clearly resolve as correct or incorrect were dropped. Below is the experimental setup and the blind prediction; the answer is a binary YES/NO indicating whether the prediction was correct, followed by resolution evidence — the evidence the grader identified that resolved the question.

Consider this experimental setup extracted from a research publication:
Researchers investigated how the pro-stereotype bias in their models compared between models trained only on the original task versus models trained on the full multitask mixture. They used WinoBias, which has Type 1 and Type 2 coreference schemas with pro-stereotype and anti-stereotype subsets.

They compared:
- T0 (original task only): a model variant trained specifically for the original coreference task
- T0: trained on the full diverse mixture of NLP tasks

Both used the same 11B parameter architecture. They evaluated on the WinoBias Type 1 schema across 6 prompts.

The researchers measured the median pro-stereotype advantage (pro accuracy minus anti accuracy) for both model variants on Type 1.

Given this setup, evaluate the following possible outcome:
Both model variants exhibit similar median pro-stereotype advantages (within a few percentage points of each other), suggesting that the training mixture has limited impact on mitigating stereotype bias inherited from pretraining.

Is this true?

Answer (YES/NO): NO